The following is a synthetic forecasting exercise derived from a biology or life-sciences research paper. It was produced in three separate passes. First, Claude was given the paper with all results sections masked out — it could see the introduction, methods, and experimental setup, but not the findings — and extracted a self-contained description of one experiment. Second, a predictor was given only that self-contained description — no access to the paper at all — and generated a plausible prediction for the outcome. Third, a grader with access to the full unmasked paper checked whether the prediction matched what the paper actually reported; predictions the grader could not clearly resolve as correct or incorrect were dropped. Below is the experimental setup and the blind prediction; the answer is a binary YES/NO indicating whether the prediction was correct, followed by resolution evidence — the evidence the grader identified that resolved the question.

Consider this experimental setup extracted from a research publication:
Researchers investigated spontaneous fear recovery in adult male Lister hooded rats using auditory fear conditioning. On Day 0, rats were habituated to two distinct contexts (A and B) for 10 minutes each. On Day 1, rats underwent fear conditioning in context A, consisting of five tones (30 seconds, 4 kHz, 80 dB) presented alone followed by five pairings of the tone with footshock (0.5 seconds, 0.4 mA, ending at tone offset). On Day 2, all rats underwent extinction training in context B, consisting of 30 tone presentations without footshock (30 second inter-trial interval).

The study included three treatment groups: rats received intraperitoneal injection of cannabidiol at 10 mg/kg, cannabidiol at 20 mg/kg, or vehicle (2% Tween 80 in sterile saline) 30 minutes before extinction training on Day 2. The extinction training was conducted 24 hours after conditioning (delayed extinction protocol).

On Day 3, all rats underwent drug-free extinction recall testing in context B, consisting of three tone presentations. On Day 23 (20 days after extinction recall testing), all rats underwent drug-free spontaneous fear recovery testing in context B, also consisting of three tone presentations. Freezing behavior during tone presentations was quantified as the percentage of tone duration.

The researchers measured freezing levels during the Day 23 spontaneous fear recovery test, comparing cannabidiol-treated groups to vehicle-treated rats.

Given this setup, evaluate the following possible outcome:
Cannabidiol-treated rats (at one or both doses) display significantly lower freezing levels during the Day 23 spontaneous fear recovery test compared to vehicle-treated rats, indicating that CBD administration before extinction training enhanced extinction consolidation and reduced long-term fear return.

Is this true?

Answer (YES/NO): YES